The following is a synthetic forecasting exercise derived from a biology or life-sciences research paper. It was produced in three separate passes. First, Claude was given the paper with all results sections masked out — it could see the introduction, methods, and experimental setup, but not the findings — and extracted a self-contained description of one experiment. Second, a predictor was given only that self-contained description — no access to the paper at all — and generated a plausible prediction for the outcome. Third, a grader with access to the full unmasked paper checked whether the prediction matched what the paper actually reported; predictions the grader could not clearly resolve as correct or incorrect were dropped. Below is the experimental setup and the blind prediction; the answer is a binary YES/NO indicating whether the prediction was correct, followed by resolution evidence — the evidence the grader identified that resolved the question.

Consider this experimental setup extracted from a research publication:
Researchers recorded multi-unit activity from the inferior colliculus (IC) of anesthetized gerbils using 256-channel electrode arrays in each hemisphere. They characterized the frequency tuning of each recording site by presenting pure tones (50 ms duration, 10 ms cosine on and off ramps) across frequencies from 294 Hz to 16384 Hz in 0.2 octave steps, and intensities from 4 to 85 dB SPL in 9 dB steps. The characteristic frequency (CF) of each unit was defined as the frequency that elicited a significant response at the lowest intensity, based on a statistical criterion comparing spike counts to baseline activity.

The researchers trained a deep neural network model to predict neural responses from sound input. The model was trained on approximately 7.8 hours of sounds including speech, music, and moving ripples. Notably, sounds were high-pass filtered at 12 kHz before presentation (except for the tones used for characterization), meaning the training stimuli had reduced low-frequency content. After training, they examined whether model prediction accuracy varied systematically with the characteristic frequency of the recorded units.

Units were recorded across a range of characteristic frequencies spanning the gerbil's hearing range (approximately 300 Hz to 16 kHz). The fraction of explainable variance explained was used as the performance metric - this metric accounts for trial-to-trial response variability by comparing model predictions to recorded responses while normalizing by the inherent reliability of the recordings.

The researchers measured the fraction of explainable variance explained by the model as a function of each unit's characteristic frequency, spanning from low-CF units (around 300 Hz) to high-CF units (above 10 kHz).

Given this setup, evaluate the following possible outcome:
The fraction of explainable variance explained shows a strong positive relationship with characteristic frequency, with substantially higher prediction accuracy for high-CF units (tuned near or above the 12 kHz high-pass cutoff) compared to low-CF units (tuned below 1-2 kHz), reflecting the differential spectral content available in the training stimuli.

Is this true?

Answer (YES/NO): NO